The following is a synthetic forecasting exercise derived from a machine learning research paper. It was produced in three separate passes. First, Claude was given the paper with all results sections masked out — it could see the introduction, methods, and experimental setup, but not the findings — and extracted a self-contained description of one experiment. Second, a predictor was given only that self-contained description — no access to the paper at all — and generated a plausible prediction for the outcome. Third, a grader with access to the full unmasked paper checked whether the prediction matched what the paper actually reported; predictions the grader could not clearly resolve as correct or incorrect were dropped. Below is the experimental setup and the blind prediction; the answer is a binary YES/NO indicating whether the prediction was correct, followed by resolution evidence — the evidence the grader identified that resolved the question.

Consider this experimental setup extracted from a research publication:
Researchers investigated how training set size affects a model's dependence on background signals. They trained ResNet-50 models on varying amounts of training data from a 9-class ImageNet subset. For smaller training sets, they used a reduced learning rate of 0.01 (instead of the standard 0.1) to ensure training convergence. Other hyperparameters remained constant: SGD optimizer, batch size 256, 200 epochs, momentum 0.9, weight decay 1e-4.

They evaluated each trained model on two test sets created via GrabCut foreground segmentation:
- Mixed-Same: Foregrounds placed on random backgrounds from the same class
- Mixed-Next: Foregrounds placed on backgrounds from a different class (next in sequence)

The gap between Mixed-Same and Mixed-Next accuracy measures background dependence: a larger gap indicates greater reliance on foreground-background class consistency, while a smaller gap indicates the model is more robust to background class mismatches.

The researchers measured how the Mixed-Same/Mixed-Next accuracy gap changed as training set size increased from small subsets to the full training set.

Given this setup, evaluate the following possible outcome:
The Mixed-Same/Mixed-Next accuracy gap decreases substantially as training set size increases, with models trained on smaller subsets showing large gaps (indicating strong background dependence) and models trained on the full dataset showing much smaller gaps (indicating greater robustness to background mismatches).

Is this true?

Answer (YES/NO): NO